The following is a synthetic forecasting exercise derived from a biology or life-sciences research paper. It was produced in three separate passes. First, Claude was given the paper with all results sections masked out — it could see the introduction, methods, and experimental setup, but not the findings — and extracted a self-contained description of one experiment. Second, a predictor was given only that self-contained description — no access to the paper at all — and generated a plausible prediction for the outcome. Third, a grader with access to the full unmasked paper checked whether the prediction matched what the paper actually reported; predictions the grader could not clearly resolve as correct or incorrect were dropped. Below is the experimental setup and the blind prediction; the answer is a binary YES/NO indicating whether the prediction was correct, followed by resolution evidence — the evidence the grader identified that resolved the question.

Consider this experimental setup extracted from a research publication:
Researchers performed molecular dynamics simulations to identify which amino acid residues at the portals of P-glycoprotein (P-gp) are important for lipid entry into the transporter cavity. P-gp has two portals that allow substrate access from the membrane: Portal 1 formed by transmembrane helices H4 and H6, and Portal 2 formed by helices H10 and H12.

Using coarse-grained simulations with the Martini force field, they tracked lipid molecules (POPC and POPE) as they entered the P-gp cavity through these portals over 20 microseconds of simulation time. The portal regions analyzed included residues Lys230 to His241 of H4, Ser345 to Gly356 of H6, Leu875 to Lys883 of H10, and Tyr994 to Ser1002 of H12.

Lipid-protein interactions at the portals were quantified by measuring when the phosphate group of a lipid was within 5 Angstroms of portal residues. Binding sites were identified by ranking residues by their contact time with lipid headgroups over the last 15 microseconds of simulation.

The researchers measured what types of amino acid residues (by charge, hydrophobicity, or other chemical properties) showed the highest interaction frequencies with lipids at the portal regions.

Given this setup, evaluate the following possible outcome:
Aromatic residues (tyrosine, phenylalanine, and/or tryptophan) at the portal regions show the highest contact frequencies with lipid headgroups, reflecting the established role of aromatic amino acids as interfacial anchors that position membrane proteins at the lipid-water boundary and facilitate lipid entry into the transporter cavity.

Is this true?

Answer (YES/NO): NO